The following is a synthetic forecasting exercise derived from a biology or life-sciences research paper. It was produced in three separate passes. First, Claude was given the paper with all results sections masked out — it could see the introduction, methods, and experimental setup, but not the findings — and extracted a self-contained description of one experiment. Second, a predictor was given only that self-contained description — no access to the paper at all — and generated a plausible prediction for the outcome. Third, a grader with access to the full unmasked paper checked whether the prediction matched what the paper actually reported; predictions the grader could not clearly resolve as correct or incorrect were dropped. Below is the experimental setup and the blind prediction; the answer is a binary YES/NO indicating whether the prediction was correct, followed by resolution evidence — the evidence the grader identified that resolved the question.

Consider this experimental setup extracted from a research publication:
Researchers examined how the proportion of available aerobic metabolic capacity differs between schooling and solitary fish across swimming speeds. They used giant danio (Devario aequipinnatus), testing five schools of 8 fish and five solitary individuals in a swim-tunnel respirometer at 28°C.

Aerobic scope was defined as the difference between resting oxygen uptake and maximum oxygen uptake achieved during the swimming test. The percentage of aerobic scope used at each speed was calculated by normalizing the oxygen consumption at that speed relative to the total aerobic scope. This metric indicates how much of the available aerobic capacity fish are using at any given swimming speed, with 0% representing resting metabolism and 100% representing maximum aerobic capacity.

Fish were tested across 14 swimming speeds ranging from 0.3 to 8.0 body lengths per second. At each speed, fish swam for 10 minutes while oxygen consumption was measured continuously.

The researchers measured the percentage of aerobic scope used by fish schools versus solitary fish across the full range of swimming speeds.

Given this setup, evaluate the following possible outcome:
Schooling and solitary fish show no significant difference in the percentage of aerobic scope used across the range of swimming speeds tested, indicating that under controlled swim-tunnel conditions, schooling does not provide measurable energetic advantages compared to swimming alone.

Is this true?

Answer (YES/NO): NO